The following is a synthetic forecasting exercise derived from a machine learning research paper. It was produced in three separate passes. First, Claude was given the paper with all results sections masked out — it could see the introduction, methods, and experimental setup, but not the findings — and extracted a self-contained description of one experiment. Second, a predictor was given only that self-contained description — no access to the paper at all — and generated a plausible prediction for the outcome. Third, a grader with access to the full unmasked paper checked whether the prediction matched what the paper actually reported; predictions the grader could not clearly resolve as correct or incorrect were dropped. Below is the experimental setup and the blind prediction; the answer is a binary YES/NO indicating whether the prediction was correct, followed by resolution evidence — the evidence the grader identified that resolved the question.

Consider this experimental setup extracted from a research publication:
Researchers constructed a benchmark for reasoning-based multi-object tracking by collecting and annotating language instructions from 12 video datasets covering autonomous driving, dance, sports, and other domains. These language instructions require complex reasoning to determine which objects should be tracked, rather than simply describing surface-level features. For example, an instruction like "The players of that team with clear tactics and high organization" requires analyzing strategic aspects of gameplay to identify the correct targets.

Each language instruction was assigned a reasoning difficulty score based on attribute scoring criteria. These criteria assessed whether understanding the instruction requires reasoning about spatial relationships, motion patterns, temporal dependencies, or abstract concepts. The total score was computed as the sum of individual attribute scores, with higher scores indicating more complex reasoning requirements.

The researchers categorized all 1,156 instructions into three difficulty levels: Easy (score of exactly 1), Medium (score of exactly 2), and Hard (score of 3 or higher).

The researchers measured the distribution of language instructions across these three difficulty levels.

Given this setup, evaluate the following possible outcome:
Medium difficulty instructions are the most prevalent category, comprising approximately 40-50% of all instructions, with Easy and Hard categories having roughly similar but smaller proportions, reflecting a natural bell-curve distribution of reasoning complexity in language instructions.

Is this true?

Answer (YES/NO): NO